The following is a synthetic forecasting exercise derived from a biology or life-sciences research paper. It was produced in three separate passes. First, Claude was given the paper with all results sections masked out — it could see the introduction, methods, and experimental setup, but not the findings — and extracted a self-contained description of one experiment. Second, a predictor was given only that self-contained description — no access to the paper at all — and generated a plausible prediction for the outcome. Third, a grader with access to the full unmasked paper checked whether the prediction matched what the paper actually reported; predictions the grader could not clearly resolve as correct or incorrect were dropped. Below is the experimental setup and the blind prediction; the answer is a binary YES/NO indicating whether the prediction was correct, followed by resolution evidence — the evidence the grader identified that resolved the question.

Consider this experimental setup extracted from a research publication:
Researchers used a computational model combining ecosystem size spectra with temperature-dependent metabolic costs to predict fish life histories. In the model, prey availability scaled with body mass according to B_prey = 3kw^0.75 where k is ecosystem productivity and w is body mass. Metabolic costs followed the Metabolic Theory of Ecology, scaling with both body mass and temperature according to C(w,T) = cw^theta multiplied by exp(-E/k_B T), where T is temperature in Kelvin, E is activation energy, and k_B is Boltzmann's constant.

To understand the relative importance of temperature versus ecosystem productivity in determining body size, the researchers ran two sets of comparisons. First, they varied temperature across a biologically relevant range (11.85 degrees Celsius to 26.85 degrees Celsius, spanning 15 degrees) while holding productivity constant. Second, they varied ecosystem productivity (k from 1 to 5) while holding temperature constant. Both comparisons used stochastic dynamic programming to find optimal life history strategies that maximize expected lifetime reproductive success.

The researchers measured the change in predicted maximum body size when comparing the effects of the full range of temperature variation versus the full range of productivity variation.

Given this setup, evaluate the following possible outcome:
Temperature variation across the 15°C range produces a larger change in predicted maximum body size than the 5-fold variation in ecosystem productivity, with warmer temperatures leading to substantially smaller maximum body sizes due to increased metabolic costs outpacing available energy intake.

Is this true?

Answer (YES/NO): NO